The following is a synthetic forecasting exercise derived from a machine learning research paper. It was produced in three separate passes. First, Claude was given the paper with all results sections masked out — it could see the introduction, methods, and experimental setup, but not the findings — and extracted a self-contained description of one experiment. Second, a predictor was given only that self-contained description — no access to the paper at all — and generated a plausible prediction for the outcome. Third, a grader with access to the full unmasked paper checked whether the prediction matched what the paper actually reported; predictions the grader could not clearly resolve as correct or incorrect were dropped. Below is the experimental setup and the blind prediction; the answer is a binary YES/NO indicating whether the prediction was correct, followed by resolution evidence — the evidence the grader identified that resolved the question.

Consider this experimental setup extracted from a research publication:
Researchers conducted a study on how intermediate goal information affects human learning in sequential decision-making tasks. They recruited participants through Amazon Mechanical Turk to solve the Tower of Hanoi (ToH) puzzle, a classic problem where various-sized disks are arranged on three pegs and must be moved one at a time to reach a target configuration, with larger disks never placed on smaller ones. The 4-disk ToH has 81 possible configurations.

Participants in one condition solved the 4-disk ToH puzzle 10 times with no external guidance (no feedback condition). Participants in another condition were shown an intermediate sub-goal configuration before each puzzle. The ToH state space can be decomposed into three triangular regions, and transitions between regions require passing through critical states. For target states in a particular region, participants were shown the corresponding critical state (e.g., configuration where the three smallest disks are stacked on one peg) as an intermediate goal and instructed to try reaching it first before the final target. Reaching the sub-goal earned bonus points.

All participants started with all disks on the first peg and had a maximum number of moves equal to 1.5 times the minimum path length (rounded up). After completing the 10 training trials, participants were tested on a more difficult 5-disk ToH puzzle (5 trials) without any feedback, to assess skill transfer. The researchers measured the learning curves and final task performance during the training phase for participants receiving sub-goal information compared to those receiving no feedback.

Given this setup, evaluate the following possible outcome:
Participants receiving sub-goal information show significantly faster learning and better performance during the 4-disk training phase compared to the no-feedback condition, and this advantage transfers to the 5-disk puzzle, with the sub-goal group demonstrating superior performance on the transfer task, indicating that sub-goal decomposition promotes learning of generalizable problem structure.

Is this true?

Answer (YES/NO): NO